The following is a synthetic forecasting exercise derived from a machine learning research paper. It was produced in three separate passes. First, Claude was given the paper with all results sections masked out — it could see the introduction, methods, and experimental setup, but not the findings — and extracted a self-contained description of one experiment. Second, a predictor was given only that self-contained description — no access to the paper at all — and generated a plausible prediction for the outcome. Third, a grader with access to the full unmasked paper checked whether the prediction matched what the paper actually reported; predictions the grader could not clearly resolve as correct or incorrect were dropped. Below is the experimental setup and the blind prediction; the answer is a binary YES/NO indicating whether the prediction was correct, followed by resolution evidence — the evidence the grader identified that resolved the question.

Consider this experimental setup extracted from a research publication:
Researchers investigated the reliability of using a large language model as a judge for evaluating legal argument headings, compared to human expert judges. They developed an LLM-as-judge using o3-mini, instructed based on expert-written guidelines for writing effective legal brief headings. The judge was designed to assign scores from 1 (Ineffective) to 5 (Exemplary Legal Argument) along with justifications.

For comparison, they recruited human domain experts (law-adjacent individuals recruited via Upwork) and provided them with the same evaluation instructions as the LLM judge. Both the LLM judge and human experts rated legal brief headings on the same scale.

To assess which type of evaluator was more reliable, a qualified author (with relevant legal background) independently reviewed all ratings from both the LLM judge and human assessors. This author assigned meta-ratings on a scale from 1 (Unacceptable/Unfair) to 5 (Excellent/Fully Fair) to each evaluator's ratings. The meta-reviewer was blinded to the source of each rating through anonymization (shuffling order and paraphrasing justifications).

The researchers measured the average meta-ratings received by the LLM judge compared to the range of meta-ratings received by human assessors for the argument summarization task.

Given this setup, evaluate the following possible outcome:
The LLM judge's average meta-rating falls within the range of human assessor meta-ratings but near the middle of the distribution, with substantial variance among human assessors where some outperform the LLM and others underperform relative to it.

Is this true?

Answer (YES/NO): NO